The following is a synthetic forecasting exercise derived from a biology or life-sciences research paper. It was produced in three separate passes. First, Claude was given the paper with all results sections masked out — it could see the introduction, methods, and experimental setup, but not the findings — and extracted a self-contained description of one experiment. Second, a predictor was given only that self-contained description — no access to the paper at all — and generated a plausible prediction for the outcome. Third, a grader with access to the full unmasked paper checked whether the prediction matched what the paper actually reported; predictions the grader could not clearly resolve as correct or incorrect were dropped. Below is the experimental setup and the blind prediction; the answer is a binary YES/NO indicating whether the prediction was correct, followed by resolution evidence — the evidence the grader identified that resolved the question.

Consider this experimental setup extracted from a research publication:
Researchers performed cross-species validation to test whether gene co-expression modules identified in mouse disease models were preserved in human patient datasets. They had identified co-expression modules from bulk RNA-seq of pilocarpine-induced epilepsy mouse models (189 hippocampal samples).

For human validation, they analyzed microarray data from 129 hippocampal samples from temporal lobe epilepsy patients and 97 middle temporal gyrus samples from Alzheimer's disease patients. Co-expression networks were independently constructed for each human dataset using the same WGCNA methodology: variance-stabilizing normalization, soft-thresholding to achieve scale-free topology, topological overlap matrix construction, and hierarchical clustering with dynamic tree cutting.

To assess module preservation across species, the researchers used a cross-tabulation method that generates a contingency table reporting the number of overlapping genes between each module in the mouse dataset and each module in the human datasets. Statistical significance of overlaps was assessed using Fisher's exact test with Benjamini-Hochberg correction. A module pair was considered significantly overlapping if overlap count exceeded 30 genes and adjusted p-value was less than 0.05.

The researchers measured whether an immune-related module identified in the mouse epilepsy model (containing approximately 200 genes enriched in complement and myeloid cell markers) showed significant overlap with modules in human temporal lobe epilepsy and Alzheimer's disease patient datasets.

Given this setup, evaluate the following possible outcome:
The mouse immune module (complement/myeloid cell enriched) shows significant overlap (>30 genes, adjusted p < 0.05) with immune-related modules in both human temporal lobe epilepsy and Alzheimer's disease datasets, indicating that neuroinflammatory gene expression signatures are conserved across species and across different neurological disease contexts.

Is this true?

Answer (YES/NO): YES